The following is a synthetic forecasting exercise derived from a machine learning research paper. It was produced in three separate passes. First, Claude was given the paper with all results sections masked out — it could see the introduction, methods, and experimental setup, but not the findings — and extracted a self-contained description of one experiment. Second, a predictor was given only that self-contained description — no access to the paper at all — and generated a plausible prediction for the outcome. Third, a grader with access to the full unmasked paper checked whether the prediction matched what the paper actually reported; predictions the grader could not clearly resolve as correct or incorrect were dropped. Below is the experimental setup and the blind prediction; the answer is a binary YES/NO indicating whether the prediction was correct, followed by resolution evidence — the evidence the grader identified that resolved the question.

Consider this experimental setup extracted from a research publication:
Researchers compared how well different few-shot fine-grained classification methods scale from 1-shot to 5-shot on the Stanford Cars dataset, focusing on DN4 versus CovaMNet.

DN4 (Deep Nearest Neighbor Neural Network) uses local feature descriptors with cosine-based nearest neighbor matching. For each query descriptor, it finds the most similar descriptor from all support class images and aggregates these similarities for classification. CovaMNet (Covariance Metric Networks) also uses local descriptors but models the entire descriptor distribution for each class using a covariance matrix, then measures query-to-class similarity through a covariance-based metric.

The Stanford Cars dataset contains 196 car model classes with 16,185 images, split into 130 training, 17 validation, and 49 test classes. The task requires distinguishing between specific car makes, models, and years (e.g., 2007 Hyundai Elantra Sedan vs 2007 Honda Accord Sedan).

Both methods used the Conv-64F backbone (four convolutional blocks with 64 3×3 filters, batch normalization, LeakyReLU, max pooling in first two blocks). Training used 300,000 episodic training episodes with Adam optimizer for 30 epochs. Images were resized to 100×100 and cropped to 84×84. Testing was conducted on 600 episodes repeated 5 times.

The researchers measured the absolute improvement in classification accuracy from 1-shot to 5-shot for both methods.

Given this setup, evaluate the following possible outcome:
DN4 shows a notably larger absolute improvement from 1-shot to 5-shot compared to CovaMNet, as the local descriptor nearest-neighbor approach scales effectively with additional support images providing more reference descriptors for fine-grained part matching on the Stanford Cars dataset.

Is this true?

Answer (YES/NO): YES